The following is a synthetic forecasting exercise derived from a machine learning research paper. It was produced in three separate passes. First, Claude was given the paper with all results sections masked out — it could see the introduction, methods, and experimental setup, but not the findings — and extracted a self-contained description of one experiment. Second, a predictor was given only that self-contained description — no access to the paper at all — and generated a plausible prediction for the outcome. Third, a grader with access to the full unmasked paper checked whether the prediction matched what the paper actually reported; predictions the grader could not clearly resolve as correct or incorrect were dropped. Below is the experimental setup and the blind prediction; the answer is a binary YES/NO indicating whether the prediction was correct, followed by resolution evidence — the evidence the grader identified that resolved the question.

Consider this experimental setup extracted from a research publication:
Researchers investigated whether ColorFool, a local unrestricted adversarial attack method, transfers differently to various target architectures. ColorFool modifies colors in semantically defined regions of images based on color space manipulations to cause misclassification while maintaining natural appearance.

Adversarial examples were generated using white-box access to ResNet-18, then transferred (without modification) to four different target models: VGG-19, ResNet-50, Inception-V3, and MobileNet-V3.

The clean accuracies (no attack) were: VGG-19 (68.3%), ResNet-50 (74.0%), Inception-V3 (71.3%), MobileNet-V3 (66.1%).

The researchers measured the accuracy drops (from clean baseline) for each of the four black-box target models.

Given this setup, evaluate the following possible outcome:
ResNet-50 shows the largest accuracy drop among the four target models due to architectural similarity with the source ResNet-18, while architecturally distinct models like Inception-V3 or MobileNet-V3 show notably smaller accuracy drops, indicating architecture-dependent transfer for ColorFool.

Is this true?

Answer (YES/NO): YES